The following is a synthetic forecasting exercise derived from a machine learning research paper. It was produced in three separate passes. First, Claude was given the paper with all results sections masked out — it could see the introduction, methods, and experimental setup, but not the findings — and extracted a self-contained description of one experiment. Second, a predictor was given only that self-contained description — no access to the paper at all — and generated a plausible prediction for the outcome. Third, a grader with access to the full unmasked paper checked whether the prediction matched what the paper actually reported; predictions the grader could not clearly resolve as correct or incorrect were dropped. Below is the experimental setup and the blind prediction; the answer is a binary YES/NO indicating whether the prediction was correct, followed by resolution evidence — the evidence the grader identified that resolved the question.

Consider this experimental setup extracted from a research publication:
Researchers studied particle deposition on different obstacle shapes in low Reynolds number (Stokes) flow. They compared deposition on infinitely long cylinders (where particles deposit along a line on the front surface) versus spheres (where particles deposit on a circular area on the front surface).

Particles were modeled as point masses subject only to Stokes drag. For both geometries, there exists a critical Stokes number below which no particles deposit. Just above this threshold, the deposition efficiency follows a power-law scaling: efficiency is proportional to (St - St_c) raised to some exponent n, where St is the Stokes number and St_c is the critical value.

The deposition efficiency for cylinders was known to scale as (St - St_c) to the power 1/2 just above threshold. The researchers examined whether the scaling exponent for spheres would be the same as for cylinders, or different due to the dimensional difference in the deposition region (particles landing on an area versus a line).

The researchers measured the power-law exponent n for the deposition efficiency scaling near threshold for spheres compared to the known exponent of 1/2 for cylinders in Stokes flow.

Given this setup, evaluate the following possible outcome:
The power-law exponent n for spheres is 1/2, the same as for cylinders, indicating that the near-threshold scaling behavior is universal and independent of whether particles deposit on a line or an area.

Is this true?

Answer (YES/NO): NO